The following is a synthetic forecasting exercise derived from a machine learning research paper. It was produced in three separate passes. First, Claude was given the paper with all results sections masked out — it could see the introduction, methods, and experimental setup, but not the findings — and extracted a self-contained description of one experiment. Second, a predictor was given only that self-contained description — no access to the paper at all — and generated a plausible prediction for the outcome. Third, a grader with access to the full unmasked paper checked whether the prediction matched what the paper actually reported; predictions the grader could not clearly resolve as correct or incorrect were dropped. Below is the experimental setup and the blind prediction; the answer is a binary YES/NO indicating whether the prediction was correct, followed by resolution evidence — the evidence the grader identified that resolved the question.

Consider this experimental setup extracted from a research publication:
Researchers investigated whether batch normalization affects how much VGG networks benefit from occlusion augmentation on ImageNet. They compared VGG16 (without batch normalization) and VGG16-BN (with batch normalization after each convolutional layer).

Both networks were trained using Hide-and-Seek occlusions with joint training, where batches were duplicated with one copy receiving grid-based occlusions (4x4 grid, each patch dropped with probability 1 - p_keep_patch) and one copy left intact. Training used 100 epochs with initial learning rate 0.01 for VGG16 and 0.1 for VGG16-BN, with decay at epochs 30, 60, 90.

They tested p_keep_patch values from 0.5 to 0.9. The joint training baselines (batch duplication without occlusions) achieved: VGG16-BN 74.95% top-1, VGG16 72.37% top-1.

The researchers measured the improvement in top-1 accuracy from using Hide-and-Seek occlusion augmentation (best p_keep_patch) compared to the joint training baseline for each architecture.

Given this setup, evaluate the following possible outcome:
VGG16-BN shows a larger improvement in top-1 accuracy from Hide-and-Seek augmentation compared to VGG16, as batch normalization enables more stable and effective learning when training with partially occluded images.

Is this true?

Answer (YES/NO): YES